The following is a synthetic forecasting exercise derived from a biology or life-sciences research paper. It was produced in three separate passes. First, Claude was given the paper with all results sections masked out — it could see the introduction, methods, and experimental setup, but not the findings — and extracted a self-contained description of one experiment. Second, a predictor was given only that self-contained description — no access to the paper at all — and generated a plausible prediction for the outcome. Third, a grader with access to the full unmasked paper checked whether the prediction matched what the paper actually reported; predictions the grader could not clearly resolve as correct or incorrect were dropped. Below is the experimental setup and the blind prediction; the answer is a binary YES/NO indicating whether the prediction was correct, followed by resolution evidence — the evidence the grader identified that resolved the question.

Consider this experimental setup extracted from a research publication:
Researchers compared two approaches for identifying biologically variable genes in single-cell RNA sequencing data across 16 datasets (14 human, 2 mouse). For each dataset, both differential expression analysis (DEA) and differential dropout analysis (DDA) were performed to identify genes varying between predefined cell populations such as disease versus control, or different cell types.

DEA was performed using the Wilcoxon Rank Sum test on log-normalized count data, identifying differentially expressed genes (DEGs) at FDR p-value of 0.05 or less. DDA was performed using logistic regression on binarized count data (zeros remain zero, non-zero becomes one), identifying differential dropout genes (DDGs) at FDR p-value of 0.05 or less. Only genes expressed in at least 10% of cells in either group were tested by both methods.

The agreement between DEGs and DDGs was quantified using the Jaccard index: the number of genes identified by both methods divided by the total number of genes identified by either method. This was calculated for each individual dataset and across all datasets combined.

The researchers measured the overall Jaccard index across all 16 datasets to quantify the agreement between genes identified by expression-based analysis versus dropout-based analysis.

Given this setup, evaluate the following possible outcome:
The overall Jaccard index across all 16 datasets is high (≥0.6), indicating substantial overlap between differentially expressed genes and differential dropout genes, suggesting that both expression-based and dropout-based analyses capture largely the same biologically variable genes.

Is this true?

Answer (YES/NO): YES